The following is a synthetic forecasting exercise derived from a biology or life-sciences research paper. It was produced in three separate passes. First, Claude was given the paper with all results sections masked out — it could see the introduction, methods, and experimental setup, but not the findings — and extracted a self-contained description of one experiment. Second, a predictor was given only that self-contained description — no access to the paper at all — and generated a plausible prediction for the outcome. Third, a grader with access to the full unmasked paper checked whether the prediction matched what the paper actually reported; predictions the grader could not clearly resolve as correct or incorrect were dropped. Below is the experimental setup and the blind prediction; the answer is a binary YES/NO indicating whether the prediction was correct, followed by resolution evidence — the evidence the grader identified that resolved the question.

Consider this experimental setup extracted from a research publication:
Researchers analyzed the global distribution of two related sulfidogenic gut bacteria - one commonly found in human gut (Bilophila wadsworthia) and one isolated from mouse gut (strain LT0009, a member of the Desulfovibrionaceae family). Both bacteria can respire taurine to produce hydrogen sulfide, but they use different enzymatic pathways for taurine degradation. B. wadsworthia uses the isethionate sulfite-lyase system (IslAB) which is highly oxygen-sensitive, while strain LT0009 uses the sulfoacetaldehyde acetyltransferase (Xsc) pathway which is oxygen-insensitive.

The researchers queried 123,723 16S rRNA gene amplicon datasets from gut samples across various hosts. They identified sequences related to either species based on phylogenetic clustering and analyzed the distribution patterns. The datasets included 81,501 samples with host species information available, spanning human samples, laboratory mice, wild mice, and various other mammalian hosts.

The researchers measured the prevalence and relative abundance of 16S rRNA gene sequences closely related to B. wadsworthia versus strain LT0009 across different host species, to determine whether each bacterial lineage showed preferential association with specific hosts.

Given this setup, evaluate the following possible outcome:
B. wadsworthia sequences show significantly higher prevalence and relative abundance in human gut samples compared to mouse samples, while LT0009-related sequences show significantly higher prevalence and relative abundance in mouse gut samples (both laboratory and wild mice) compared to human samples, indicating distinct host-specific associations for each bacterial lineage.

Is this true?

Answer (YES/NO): YES